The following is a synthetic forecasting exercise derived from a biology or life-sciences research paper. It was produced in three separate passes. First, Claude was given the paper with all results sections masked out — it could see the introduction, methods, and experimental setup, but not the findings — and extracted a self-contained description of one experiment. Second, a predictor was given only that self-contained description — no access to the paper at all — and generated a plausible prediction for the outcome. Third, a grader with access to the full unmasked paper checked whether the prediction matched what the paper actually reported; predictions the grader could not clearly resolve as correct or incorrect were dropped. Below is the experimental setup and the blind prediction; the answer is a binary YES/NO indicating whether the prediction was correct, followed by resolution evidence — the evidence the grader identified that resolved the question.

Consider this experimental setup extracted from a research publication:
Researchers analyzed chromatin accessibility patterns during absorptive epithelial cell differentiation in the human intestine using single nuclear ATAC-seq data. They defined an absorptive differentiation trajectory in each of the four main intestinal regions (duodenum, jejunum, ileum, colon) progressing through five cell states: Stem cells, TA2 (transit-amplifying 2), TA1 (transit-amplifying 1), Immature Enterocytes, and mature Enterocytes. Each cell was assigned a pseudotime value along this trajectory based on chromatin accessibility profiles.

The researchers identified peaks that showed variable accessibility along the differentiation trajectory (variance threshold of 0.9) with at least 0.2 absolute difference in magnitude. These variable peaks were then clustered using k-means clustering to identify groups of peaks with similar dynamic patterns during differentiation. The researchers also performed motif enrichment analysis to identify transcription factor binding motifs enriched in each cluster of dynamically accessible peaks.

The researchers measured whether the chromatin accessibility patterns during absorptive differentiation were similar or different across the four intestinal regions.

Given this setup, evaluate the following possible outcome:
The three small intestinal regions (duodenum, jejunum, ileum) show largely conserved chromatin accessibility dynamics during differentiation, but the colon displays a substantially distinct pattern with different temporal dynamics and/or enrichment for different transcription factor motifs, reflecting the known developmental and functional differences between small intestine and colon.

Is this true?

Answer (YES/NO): NO